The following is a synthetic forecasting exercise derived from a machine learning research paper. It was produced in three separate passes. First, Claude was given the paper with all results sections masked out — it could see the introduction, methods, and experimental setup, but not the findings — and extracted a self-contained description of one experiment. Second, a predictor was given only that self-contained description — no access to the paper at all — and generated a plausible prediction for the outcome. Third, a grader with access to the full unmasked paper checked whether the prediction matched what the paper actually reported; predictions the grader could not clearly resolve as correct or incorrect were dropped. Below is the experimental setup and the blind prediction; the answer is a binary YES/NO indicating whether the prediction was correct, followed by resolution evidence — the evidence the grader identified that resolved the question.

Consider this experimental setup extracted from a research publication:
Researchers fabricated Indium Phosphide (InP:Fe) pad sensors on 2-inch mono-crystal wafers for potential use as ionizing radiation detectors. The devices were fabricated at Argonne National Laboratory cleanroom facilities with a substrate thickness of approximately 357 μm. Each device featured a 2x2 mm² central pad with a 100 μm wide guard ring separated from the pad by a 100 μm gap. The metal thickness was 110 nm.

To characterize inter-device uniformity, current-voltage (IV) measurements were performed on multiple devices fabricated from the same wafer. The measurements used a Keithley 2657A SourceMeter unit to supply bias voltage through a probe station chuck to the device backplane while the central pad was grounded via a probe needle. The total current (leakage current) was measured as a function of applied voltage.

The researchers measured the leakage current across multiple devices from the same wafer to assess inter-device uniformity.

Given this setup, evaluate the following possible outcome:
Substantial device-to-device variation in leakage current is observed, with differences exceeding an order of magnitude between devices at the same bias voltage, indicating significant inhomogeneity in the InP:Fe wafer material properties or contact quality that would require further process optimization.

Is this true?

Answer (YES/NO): NO